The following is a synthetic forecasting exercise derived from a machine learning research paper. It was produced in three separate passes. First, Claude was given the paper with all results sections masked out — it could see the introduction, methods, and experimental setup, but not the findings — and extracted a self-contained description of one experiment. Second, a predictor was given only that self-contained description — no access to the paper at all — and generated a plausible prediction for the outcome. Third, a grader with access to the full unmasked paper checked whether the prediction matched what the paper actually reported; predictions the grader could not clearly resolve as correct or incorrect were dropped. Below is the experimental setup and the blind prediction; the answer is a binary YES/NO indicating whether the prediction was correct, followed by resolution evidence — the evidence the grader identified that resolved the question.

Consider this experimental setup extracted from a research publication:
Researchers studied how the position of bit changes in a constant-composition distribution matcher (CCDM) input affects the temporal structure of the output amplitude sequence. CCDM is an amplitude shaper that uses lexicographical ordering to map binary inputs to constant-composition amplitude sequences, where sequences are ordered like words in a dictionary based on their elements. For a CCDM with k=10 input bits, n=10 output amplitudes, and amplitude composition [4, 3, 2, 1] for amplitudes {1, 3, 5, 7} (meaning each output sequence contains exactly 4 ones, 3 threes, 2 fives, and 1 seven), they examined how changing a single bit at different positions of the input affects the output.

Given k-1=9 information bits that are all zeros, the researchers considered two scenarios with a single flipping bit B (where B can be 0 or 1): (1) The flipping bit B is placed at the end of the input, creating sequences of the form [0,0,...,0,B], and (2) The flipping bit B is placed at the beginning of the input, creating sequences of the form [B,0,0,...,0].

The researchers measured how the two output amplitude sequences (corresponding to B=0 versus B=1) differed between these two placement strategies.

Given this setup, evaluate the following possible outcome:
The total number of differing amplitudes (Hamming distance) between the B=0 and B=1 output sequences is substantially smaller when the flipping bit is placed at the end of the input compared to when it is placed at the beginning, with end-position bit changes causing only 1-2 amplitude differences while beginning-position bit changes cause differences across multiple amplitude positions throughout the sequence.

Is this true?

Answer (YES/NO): YES